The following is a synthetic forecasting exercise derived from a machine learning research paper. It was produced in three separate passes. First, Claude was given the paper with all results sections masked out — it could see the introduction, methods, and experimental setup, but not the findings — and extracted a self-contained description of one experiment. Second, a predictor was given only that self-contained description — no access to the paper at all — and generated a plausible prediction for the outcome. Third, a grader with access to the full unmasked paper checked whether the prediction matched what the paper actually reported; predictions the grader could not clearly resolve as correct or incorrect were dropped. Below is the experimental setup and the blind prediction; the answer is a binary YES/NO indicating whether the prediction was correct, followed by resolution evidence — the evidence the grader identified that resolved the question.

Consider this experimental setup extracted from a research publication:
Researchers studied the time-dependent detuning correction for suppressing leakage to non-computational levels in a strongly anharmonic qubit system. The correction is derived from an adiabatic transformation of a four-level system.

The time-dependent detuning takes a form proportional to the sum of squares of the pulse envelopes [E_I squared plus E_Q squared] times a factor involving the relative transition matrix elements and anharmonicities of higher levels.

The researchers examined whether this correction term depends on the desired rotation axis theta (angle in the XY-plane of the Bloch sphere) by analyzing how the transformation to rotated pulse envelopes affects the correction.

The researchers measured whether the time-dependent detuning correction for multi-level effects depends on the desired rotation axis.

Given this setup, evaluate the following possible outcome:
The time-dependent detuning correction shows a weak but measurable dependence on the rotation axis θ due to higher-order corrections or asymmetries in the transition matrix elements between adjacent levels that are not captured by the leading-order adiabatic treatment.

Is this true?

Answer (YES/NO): NO